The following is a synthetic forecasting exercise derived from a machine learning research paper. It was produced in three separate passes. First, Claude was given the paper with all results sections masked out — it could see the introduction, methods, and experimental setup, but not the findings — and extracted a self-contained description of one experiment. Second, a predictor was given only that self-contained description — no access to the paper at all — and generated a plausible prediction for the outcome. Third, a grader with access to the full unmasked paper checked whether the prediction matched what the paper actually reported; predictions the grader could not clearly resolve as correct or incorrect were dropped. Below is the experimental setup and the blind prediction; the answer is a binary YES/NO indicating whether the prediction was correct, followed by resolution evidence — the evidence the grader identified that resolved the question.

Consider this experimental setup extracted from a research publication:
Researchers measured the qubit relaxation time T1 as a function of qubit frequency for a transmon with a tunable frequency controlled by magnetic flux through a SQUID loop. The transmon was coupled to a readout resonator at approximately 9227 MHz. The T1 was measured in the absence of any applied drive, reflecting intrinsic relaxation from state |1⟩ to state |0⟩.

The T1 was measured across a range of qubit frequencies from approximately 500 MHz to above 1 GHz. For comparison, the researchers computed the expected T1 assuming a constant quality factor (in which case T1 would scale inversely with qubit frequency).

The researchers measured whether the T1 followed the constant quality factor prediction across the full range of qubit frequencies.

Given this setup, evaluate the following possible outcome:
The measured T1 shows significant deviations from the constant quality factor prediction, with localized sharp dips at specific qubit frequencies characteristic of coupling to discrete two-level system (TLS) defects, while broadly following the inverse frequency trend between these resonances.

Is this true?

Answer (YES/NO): NO